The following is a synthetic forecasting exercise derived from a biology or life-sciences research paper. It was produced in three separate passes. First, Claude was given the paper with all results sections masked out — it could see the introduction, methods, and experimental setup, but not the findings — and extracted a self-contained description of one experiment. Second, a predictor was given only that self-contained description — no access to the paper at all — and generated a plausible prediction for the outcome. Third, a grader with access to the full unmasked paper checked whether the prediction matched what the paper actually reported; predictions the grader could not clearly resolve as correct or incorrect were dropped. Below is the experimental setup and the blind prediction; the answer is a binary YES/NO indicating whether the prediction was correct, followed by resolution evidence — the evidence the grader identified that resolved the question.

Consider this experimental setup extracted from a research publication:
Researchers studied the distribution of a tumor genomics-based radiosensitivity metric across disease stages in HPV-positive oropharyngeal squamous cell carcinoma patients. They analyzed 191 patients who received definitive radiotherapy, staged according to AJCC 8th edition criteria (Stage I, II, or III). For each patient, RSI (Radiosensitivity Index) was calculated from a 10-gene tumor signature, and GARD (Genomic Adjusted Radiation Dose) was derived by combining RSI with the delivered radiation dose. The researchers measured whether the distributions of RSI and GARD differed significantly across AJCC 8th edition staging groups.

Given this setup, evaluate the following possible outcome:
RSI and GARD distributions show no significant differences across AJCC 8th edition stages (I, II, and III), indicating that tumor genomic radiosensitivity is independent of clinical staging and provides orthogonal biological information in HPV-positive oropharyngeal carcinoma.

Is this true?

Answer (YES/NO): YES